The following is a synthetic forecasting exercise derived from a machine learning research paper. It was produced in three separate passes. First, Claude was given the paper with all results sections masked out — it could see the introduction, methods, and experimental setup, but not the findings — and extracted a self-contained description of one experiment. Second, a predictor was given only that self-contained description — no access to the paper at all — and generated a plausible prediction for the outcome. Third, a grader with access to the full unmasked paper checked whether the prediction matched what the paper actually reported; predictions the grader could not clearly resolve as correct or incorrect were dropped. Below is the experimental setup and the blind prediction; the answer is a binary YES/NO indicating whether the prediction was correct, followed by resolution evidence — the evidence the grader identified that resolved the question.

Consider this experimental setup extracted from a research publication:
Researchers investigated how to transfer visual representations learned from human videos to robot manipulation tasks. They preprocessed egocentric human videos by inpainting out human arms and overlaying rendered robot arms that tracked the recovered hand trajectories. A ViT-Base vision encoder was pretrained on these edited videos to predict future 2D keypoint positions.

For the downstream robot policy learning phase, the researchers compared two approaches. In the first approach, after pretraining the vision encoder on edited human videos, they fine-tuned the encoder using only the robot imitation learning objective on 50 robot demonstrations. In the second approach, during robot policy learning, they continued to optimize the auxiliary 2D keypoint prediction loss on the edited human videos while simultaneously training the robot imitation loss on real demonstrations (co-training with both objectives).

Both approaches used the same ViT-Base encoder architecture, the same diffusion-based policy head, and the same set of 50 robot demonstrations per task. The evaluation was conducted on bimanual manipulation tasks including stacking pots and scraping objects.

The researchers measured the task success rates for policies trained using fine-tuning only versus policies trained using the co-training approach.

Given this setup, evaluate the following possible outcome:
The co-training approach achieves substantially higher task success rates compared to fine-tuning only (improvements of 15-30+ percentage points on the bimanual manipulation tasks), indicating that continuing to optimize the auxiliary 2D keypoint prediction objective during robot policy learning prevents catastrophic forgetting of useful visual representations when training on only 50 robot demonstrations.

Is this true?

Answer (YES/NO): YES